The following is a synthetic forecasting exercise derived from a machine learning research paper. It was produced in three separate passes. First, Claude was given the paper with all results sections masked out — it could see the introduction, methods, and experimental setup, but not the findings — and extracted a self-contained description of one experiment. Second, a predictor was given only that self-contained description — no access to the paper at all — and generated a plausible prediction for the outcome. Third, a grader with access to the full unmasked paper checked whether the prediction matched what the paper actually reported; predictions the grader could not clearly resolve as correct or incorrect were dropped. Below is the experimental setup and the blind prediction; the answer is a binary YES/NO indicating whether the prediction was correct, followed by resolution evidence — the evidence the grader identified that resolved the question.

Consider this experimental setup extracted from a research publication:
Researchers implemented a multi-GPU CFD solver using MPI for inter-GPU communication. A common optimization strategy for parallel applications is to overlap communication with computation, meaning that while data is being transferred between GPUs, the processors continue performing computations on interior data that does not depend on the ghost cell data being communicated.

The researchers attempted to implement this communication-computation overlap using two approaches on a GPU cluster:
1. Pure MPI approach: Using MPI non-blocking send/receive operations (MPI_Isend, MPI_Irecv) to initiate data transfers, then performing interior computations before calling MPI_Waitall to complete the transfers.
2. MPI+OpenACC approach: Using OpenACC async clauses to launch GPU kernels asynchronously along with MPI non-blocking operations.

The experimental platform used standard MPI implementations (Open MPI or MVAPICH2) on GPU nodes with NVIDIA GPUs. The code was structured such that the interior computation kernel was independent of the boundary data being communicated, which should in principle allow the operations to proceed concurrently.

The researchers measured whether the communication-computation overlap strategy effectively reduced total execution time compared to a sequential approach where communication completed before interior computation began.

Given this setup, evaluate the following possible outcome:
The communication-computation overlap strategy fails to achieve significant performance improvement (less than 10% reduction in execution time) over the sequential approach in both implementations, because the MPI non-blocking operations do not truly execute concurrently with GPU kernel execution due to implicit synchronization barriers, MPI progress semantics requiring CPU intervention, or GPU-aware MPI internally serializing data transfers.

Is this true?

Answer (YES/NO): YES